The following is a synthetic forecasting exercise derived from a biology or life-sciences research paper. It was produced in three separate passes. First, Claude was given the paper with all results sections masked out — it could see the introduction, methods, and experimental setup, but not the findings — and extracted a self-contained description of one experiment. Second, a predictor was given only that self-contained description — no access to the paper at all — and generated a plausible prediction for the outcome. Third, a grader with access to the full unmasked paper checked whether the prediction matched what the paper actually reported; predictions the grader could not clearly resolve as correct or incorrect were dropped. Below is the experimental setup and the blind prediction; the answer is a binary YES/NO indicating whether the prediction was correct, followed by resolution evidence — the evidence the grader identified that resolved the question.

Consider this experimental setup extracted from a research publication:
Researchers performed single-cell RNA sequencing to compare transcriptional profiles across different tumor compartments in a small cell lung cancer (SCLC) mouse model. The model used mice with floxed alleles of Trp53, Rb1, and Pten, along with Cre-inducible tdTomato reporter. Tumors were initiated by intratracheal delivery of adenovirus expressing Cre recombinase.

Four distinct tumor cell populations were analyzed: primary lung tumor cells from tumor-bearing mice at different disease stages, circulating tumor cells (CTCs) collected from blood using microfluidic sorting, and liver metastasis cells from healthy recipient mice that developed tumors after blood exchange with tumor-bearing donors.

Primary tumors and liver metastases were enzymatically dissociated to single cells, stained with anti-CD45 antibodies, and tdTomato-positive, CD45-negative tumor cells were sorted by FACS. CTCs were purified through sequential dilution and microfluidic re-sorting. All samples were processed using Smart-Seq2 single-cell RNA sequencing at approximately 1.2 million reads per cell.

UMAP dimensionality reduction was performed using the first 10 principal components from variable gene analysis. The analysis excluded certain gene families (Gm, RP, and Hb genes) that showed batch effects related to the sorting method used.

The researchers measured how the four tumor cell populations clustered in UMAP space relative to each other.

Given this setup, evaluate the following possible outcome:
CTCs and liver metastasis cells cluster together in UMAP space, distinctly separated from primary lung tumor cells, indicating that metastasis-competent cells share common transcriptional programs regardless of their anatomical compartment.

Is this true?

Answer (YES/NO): NO